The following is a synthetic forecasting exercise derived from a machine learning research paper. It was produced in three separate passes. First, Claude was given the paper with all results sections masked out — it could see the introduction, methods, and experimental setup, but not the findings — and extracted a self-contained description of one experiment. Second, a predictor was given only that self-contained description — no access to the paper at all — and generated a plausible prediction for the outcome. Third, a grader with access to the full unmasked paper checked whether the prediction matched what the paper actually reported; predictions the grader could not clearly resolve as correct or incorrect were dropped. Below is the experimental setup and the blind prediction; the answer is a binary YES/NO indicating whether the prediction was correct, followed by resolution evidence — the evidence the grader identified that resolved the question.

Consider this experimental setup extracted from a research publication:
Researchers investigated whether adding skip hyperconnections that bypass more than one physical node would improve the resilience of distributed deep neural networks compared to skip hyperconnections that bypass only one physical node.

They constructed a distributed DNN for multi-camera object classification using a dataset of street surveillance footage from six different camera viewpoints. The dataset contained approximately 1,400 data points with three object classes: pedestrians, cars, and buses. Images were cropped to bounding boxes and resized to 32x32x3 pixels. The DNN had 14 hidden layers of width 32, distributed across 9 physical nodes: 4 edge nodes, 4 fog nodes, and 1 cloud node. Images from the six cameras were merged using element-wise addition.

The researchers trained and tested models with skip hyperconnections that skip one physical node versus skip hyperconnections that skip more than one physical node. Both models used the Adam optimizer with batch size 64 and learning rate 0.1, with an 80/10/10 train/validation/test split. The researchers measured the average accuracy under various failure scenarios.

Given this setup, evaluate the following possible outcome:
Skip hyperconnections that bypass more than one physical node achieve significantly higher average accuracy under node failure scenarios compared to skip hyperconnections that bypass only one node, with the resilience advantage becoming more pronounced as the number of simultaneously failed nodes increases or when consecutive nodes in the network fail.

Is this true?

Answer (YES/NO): NO